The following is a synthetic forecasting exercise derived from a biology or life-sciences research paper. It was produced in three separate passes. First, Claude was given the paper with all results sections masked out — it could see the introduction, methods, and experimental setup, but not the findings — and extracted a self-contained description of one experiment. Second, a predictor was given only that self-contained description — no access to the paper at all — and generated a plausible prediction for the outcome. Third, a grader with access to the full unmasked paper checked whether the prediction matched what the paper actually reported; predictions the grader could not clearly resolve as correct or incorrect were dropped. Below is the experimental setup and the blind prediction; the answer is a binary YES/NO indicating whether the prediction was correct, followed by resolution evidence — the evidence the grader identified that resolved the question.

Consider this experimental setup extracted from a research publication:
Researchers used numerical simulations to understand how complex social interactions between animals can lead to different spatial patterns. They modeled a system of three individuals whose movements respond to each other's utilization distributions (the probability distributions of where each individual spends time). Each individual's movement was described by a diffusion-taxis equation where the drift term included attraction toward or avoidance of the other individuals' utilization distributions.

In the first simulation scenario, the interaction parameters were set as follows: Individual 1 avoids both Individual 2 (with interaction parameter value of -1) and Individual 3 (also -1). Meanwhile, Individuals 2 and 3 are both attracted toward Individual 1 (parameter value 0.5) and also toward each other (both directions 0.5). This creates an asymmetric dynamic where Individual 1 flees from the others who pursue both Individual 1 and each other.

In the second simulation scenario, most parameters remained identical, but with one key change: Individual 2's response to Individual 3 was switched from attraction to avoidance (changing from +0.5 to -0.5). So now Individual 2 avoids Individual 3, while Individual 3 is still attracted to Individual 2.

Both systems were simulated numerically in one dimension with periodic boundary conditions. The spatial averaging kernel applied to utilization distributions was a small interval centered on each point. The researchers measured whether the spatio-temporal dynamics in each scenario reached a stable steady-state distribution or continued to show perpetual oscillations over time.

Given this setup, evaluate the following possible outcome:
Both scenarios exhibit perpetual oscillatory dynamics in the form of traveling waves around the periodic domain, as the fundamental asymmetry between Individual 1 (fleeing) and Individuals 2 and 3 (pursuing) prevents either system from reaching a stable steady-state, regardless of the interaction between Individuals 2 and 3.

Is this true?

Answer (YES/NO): NO